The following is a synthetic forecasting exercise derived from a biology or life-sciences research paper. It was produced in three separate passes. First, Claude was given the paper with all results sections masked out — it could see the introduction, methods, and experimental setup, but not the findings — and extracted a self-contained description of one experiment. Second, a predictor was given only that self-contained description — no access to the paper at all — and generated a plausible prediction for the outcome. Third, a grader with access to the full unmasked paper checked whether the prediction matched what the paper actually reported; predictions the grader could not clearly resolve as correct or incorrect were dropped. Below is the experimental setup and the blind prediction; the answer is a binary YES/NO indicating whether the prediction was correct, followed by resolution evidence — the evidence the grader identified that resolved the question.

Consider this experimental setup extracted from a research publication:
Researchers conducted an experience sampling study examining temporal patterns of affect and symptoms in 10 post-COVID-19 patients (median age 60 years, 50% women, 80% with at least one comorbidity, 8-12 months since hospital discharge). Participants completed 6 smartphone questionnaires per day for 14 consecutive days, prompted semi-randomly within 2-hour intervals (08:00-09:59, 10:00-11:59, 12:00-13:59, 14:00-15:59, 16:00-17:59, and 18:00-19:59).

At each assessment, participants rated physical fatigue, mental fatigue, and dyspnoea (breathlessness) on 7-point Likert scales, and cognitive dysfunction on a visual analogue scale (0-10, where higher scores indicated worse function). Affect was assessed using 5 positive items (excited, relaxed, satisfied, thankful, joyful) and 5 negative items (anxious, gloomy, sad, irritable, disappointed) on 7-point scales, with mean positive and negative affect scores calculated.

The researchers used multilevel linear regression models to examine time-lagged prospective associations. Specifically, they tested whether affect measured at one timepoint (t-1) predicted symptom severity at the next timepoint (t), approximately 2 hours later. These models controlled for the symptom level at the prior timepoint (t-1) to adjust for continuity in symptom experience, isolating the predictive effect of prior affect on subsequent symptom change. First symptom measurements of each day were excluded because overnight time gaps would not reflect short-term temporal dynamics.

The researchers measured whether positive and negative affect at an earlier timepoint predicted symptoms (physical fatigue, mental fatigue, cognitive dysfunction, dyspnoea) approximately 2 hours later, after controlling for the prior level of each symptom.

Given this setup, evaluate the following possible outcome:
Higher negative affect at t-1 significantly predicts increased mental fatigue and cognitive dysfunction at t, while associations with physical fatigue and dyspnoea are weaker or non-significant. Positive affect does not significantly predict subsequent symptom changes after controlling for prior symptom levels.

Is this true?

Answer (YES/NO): NO